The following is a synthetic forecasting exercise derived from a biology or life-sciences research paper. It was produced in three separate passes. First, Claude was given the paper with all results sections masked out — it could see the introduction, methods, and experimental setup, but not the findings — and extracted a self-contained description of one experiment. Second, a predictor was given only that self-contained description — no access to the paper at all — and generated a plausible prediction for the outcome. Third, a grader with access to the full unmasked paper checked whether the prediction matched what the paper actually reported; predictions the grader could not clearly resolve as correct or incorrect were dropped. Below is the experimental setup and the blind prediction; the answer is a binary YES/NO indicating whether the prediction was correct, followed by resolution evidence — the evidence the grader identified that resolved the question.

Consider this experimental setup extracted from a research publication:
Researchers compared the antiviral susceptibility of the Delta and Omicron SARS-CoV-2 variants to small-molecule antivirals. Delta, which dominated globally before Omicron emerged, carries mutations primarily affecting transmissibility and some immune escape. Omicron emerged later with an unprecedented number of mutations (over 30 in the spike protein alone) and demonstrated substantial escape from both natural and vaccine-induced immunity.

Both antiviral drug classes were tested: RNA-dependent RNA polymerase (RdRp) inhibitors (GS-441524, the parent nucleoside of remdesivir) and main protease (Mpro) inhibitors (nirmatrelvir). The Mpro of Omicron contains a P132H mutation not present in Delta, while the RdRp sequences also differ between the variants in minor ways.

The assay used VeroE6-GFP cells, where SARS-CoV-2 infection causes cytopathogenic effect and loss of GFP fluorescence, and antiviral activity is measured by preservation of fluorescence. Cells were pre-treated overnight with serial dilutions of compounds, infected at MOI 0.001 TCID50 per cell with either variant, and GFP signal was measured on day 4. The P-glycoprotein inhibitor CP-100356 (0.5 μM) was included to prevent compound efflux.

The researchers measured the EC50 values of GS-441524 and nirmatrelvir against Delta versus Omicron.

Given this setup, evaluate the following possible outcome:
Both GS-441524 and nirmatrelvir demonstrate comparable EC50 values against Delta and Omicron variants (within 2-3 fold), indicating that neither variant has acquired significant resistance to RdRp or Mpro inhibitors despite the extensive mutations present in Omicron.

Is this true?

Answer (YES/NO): YES